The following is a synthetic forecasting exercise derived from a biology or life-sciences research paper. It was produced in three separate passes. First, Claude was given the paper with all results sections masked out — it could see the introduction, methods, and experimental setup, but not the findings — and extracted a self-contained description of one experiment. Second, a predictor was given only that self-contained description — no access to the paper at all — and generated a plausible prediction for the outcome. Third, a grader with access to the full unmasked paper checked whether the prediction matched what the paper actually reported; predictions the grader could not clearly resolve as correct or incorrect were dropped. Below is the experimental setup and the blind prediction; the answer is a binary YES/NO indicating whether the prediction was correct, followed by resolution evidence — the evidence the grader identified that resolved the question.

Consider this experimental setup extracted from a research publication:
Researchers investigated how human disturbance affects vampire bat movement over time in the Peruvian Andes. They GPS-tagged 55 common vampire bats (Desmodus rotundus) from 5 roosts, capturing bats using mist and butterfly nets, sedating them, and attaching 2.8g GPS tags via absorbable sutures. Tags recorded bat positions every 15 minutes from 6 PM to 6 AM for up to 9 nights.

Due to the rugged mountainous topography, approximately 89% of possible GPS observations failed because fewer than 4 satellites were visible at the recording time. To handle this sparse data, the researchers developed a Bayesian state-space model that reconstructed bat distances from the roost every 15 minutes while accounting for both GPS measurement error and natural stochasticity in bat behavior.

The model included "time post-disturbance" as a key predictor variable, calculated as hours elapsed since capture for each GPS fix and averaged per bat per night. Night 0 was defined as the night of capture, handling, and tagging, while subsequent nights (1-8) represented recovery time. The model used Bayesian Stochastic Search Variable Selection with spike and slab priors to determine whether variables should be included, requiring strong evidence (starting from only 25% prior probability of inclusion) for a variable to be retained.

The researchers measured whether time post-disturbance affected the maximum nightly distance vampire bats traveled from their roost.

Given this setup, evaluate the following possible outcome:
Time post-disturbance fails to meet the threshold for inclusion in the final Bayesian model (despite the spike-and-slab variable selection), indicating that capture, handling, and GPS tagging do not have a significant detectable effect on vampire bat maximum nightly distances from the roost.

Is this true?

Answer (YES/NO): NO